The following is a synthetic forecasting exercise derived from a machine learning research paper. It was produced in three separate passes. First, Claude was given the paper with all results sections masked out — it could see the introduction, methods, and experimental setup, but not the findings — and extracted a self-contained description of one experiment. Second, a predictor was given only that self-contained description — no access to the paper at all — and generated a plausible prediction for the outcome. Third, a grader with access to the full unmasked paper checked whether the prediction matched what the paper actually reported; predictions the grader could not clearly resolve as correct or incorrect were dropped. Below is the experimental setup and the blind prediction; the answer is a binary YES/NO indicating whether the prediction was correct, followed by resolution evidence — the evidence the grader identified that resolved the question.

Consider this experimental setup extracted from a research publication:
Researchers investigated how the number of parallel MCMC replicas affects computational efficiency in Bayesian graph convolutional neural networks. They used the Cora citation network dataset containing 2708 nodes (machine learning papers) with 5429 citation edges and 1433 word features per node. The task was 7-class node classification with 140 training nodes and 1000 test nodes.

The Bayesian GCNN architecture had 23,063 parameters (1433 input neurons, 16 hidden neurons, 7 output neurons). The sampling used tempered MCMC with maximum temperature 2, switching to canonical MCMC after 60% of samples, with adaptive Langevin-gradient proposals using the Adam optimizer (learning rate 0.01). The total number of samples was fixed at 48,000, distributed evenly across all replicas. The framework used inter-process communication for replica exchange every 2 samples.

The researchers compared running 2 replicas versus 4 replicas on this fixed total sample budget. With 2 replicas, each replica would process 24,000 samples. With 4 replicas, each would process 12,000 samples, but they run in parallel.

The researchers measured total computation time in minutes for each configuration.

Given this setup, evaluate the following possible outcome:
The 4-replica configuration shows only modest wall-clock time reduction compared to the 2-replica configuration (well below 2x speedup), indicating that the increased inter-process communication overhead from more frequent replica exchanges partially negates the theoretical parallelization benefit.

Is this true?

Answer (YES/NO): NO